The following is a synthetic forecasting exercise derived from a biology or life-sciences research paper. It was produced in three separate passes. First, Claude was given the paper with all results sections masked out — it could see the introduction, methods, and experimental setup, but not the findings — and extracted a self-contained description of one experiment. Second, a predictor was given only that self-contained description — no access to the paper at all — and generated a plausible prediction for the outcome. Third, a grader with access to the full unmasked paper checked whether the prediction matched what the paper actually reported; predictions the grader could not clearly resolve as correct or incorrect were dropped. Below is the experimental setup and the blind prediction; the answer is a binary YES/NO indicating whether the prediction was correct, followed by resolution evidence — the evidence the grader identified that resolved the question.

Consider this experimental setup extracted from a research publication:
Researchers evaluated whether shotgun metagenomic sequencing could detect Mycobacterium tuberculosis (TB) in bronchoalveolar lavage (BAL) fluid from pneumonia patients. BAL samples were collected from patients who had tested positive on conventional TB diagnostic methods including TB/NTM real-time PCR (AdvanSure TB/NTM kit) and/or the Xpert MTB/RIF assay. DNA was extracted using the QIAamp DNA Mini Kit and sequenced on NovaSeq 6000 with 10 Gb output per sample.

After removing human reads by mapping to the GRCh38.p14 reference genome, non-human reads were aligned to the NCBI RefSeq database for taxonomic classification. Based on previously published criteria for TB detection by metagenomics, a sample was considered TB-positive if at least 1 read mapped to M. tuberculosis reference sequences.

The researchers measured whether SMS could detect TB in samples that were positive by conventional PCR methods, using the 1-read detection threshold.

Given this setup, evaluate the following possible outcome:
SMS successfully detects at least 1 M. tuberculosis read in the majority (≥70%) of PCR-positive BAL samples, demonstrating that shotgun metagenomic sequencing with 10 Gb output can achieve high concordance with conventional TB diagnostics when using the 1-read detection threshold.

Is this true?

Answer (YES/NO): NO